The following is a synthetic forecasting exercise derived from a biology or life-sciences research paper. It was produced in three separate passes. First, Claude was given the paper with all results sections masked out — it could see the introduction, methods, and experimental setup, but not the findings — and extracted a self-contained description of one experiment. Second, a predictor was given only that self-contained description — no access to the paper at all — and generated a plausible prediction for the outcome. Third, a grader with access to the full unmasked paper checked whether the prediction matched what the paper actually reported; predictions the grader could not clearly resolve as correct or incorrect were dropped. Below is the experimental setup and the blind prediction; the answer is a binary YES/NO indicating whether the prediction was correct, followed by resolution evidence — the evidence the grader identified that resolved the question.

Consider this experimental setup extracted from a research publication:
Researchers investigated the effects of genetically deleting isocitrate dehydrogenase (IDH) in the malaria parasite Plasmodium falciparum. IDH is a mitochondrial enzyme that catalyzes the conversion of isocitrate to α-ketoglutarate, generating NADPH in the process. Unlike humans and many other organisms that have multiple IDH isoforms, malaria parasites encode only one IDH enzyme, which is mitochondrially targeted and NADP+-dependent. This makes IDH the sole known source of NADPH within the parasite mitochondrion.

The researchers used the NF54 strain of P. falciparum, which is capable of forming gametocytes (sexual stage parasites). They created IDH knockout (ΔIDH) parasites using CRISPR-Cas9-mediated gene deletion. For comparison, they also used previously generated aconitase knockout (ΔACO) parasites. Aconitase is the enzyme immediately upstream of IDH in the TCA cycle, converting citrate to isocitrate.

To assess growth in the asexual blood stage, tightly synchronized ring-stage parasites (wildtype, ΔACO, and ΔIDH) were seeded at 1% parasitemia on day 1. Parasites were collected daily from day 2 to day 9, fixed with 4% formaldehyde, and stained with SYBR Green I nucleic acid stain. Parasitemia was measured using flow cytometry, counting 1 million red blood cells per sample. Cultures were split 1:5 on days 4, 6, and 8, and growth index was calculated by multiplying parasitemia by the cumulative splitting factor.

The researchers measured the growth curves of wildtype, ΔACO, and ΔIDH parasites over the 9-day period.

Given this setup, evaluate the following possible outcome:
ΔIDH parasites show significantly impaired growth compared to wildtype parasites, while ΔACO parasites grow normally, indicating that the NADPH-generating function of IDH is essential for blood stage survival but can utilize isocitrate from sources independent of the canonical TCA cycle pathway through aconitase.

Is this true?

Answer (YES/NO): NO